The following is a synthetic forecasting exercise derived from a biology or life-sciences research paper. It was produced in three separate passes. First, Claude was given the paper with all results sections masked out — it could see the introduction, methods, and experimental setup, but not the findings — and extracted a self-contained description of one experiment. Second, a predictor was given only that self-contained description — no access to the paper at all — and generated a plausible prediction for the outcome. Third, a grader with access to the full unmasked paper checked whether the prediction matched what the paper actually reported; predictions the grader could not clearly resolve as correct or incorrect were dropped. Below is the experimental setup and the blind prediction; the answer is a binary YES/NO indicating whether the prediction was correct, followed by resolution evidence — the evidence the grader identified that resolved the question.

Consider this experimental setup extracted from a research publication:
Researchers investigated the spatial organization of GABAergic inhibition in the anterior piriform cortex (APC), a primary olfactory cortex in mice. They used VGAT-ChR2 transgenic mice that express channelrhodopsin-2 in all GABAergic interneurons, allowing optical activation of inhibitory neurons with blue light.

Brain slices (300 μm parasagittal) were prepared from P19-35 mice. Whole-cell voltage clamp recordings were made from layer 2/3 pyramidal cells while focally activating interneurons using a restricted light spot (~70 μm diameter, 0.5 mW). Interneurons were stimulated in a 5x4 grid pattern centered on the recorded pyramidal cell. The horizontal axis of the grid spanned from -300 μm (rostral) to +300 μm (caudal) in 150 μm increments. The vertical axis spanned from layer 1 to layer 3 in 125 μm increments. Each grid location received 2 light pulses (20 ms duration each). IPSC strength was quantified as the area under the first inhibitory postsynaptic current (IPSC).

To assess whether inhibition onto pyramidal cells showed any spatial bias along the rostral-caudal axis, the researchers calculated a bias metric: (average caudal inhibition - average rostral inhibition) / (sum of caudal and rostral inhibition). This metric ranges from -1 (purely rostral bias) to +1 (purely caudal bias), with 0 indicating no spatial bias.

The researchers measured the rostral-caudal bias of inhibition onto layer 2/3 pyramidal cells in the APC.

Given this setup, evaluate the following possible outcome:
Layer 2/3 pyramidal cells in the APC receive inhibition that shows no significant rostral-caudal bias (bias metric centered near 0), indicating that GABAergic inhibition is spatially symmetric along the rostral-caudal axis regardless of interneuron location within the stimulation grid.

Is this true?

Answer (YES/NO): NO